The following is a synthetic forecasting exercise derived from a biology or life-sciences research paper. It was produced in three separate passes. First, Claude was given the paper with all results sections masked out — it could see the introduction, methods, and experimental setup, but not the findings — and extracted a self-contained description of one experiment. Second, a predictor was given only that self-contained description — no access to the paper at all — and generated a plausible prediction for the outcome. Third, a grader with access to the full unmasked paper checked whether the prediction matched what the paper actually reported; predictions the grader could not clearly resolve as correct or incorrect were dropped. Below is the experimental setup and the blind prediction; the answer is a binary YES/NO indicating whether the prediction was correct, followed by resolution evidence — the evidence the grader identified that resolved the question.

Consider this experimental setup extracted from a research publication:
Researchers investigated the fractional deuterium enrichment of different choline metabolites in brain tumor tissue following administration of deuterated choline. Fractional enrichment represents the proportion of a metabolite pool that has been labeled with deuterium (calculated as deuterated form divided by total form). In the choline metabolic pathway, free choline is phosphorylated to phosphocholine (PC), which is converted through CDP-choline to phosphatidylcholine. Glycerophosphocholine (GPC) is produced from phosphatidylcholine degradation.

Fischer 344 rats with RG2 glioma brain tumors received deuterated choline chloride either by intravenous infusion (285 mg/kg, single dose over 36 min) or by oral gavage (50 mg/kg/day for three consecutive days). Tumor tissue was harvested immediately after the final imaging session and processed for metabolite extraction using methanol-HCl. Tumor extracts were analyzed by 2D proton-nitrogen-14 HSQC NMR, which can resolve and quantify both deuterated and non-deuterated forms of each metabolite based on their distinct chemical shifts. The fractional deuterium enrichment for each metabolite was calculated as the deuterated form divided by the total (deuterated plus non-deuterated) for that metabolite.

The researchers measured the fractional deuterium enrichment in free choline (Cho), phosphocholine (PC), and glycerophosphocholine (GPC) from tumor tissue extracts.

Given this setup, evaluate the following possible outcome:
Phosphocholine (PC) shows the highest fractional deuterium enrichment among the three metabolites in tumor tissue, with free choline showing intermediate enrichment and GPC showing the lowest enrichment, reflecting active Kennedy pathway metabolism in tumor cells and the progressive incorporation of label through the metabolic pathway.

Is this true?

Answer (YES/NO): NO